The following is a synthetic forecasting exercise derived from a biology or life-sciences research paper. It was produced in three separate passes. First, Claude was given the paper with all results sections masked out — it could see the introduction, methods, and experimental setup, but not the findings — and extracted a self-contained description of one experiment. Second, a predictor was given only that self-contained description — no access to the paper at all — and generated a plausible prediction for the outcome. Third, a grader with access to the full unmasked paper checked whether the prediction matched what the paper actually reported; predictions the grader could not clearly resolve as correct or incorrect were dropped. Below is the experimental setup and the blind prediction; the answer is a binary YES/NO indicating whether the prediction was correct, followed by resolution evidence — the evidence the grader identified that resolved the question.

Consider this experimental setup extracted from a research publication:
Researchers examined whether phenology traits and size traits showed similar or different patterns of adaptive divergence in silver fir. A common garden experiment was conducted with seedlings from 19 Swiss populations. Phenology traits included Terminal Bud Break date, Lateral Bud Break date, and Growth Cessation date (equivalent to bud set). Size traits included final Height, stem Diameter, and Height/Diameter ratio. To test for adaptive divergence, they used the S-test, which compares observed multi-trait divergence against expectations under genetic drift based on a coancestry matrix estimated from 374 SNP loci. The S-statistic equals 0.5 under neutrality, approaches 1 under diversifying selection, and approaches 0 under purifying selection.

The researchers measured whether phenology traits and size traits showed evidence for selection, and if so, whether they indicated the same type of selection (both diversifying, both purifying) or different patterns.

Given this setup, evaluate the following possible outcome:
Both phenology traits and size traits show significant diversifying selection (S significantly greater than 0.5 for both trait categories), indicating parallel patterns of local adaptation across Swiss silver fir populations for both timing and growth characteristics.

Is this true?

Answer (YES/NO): YES